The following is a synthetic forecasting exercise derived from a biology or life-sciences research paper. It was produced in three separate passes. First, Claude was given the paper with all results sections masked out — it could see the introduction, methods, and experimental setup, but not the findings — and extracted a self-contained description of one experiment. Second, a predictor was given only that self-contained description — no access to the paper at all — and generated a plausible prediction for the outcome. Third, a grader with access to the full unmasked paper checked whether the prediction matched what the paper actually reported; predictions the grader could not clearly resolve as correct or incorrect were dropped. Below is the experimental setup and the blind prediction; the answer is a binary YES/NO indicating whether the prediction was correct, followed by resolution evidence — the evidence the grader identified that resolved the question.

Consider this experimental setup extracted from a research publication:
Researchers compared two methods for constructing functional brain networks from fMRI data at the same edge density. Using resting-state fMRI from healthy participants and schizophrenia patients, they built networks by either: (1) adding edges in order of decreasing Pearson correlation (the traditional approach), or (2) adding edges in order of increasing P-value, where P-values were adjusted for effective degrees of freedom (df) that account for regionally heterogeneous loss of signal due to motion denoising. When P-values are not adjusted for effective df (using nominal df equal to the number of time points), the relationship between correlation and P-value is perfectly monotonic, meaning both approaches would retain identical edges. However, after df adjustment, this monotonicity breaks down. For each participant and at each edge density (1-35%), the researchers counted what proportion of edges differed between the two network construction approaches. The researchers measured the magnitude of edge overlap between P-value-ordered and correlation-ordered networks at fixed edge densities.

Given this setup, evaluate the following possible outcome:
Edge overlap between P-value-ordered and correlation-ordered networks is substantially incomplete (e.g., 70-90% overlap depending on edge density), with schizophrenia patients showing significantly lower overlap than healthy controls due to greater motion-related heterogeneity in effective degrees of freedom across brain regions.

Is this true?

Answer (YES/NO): NO